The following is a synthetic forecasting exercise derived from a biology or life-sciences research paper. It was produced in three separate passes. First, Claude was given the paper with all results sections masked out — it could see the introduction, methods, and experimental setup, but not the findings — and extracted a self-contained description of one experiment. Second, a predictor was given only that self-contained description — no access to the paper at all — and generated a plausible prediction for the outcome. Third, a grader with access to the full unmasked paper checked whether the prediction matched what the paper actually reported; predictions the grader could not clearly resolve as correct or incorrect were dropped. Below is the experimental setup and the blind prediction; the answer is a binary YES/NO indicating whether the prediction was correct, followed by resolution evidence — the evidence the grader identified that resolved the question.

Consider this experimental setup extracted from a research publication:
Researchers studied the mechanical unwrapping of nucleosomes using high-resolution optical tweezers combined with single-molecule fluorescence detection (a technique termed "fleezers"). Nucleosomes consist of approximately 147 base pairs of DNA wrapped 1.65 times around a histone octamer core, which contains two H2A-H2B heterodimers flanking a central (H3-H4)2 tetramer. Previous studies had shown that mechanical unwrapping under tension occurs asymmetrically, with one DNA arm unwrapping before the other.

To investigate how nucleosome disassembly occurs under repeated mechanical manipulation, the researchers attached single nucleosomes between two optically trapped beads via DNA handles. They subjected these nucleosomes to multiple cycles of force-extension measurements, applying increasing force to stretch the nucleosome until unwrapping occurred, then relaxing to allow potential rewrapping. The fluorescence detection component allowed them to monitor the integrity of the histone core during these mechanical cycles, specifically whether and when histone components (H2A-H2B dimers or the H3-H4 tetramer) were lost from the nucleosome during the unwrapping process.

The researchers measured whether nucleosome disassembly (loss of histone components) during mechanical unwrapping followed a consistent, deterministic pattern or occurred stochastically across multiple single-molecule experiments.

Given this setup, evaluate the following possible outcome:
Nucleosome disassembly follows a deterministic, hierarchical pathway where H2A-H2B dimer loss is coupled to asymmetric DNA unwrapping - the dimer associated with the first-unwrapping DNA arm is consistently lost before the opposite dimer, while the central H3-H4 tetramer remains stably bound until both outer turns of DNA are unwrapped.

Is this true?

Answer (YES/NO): NO